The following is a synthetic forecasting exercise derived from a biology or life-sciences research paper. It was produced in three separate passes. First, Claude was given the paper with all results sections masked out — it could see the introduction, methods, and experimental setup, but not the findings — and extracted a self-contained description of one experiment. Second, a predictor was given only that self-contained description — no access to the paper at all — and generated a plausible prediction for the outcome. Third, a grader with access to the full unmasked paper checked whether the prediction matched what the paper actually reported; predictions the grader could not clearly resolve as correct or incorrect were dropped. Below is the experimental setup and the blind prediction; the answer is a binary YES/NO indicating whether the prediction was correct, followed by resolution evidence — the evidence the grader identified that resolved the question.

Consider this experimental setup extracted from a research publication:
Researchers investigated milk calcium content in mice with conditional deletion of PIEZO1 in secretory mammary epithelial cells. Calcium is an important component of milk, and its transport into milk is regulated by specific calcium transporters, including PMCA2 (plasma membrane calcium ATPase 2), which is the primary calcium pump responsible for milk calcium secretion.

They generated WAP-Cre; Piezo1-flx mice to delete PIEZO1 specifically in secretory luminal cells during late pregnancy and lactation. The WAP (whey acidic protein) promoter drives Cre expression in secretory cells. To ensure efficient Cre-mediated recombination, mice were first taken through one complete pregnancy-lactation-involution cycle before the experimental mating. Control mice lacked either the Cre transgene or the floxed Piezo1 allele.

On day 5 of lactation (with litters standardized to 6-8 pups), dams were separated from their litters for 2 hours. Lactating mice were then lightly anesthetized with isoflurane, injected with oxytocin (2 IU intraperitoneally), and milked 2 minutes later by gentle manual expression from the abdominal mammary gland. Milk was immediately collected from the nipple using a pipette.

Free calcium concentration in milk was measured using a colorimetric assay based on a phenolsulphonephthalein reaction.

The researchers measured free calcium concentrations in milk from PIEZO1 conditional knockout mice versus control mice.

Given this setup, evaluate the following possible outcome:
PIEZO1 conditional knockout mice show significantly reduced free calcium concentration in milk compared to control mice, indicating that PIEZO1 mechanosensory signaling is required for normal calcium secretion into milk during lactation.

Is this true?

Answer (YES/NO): NO